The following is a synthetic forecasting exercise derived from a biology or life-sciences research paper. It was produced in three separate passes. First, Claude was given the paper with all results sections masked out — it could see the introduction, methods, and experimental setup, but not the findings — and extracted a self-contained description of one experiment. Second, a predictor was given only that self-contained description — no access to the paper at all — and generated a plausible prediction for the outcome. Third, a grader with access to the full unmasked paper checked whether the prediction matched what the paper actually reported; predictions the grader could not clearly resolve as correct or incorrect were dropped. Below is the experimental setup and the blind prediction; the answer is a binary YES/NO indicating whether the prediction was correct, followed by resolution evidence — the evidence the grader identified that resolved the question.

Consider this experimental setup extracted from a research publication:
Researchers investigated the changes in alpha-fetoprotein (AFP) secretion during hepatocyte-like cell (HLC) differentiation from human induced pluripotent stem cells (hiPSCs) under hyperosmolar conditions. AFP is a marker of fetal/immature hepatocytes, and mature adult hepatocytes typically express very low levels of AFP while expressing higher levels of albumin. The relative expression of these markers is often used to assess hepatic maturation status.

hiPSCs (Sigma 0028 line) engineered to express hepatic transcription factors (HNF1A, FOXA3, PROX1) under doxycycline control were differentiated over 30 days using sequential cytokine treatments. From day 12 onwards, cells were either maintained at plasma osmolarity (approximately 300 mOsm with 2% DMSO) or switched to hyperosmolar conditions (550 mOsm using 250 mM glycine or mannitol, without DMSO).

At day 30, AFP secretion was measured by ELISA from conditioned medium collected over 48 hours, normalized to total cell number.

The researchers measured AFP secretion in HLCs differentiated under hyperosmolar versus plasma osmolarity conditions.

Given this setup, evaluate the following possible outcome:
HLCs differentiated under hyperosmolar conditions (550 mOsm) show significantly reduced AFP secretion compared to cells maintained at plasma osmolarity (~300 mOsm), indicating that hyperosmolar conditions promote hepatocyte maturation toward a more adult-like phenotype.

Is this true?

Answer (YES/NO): YES